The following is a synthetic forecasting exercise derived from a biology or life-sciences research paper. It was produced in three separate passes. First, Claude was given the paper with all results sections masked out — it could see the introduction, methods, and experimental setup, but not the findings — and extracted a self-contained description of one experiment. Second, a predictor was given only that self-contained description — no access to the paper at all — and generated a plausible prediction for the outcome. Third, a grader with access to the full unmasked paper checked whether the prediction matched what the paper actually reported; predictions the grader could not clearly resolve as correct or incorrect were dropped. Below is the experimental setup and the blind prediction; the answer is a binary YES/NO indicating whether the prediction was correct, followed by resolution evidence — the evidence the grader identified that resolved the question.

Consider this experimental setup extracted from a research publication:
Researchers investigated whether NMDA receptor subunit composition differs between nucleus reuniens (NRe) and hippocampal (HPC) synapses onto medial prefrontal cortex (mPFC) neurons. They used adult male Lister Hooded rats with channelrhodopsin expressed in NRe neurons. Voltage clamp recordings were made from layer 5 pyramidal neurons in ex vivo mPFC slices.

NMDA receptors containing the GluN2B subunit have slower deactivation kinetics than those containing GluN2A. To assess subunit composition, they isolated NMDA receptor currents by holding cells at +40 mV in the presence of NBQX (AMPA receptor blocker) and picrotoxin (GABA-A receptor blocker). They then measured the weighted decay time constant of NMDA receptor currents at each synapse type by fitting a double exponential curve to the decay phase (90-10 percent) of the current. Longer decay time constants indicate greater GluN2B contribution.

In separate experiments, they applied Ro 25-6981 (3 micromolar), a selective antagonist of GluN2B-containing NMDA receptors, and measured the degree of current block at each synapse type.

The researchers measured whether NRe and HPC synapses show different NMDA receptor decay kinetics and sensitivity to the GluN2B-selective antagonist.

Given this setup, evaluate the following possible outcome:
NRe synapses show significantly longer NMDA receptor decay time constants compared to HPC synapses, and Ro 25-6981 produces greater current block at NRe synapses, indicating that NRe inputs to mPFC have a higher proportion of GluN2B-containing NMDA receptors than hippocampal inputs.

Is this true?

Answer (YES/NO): NO